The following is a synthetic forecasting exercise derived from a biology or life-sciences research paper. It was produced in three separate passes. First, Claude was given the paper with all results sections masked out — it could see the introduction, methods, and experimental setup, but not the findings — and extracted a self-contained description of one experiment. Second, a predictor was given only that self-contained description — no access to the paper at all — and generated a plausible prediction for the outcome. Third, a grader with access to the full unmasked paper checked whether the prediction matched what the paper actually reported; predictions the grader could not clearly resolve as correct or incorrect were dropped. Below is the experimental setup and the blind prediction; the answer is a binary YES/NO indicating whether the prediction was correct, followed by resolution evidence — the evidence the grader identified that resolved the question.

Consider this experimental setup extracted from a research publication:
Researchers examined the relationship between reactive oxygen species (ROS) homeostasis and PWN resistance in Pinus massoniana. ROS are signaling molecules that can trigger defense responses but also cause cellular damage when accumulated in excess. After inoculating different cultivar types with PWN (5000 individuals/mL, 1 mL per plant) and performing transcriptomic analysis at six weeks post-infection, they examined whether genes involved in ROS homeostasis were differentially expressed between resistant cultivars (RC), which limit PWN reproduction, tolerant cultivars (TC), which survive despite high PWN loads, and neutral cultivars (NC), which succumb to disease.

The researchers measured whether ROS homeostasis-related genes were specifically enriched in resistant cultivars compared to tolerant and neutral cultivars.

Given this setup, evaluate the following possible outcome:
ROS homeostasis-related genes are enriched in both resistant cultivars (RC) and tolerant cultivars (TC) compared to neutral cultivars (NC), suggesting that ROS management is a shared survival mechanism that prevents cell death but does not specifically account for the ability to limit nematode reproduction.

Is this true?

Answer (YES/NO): NO